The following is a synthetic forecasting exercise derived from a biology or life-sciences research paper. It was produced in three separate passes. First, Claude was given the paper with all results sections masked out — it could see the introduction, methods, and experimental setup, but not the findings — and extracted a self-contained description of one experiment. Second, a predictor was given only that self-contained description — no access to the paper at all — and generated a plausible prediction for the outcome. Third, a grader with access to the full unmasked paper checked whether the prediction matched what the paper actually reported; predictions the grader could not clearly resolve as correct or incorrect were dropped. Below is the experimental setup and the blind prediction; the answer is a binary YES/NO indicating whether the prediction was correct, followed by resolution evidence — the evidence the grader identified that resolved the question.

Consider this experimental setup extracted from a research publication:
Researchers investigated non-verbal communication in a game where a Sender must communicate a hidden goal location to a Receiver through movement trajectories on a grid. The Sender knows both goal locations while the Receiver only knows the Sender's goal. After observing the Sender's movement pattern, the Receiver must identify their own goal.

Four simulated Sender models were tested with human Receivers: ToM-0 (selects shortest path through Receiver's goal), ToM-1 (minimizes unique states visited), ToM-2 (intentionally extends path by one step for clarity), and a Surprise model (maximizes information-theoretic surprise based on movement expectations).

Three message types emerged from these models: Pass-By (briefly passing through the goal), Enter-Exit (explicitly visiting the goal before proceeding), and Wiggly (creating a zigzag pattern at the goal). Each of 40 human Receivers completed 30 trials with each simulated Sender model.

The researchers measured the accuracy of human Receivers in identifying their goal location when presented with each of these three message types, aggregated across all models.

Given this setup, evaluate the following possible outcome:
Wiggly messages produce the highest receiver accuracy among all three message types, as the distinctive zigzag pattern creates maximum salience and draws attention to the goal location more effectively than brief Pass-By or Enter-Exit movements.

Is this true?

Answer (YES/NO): NO